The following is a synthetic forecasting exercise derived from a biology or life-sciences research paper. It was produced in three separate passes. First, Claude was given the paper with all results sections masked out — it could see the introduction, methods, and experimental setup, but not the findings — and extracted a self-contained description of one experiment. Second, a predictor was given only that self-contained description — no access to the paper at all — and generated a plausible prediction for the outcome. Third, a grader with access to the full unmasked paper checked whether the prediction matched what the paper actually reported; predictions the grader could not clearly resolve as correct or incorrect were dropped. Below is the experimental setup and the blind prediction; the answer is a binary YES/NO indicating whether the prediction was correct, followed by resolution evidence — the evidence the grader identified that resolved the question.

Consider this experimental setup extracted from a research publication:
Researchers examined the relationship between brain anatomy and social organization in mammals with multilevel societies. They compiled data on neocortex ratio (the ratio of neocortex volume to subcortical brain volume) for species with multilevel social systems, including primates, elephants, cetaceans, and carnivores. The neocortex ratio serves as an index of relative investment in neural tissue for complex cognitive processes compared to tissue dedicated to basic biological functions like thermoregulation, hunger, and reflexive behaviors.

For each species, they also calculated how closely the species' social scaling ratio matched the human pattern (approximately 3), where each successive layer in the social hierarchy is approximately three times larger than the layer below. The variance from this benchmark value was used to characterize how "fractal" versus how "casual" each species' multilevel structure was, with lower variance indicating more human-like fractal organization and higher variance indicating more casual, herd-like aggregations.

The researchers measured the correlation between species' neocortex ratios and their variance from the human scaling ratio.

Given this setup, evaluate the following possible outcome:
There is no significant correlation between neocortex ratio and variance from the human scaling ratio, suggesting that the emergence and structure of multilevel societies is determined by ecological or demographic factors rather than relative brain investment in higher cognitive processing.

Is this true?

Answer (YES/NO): NO